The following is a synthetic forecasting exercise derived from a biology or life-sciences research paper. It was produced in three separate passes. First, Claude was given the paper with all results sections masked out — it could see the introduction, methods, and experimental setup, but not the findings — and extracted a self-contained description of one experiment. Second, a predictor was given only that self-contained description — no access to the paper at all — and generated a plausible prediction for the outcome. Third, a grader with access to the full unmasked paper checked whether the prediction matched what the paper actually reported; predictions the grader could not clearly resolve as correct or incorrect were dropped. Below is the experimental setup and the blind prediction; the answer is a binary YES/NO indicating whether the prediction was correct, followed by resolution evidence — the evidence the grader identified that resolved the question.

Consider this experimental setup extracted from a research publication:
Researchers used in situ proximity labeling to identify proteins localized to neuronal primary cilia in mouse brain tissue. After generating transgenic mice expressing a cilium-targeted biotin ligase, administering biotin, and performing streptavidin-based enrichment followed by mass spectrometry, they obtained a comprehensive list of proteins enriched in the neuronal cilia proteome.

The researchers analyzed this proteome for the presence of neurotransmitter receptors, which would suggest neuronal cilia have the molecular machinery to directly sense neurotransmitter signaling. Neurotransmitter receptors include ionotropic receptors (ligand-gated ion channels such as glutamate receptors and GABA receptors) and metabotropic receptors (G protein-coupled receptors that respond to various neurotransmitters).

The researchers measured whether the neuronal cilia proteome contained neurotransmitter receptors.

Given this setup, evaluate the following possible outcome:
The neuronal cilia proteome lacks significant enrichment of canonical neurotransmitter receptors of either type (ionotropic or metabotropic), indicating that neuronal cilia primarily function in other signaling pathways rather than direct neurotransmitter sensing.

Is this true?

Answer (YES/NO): NO